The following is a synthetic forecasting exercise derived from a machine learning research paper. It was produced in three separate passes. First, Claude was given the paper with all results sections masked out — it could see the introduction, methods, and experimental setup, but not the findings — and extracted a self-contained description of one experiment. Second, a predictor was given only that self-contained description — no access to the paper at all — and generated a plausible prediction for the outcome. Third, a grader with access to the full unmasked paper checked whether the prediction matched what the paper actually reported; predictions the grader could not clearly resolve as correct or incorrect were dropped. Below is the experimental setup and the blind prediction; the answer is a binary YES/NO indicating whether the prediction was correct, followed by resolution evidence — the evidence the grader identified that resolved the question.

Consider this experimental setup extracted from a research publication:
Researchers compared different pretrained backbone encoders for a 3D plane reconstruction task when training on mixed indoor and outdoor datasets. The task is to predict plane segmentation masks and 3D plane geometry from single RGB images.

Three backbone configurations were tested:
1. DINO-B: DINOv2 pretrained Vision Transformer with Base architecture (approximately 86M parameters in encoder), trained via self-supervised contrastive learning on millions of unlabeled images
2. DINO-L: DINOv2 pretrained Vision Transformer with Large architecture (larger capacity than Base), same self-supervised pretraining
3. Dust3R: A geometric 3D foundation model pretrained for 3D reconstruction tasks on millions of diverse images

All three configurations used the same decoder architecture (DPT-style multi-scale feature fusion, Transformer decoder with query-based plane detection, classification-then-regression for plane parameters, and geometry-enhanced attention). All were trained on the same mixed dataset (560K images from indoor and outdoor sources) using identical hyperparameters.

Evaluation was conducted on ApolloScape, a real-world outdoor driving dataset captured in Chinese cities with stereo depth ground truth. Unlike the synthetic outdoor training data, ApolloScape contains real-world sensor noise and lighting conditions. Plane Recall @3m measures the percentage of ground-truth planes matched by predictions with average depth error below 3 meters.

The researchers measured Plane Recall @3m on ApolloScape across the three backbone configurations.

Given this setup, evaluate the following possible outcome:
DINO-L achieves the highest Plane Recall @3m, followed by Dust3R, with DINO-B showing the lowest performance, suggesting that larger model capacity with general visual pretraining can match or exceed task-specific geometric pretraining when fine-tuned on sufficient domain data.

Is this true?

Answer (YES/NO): YES